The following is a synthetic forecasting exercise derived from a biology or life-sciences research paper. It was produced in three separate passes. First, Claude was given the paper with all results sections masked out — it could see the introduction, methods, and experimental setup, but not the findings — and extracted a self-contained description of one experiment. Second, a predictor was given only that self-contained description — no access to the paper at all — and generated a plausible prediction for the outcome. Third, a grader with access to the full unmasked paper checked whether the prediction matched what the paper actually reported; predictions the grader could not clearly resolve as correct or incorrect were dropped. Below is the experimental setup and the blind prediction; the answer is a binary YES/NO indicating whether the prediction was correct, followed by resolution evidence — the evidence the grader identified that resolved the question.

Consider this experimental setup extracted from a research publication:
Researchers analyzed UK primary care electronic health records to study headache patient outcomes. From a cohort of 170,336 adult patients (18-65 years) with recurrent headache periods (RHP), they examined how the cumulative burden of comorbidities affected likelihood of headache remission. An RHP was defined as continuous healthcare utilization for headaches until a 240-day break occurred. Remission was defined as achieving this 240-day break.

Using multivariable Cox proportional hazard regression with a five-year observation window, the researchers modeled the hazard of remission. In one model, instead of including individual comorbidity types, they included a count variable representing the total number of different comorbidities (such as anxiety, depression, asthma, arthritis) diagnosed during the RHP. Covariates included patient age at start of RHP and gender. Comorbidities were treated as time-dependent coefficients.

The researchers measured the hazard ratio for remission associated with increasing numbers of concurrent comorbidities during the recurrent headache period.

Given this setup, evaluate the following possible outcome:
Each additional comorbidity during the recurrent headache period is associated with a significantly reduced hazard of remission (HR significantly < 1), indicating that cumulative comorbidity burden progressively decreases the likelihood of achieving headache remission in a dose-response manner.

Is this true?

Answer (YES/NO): YES